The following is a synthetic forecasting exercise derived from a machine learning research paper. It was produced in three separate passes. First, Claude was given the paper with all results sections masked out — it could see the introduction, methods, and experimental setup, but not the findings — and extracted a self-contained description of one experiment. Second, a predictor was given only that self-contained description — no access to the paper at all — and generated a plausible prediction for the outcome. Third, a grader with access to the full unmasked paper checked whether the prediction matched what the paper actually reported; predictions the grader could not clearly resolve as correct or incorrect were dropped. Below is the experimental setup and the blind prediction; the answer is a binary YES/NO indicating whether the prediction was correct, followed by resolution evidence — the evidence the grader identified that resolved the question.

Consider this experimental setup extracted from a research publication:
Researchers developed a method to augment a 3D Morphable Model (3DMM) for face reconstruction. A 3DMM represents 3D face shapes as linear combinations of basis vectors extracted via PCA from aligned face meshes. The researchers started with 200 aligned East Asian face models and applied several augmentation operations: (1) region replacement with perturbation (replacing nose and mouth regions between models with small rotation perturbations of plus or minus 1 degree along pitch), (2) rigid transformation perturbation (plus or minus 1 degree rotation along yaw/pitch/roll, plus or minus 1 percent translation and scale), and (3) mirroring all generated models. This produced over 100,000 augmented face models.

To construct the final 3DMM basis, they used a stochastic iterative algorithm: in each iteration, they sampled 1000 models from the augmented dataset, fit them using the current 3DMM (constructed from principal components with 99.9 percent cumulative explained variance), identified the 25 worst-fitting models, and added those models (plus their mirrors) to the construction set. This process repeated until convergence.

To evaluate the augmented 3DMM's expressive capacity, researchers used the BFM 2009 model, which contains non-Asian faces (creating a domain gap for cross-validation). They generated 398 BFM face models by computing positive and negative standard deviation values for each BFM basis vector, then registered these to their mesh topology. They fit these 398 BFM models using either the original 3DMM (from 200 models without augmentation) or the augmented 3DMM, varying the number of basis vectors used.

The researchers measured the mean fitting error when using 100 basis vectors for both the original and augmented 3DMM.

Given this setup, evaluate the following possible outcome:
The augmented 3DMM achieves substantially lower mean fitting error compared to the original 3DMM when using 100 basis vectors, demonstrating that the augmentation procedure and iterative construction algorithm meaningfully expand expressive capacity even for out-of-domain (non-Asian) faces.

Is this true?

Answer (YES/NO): NO